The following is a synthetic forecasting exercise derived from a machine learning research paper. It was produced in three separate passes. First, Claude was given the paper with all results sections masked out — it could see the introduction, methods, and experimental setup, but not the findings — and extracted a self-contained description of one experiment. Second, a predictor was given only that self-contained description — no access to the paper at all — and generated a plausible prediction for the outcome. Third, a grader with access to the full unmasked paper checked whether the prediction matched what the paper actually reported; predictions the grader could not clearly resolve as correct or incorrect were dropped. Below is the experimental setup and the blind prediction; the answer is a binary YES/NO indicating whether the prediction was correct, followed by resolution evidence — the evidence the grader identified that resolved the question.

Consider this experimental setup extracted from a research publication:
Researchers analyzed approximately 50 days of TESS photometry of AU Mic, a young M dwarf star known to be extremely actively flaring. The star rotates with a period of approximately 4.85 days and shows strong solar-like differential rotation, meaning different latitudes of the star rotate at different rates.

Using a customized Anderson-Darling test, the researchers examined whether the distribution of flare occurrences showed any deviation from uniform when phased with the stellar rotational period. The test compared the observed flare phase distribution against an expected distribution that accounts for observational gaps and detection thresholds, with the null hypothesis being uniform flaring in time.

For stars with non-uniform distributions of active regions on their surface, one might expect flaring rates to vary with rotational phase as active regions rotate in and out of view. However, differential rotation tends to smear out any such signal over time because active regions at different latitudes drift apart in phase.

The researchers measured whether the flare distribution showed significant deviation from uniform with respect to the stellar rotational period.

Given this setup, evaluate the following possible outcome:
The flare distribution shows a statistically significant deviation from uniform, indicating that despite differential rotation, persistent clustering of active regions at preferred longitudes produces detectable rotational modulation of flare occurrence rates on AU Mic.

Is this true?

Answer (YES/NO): NO